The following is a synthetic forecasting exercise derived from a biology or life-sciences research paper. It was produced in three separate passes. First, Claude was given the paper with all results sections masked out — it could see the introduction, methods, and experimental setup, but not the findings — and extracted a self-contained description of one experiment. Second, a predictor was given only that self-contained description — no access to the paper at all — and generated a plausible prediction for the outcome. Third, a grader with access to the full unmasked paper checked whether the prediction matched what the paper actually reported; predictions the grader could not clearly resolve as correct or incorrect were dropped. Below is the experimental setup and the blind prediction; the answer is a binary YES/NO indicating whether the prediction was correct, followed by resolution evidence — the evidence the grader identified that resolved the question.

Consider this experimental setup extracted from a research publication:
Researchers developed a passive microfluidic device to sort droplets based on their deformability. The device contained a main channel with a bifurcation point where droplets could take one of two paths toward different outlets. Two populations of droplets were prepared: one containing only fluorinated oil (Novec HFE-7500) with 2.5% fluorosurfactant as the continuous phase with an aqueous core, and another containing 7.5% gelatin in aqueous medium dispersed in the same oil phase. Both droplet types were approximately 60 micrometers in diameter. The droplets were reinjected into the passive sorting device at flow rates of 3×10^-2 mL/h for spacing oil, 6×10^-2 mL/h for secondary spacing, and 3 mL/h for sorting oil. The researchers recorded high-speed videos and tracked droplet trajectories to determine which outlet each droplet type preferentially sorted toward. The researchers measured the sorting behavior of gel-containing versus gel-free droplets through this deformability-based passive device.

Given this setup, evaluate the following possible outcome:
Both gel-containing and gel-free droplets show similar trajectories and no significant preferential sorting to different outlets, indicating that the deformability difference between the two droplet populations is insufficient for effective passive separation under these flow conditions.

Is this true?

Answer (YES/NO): NO